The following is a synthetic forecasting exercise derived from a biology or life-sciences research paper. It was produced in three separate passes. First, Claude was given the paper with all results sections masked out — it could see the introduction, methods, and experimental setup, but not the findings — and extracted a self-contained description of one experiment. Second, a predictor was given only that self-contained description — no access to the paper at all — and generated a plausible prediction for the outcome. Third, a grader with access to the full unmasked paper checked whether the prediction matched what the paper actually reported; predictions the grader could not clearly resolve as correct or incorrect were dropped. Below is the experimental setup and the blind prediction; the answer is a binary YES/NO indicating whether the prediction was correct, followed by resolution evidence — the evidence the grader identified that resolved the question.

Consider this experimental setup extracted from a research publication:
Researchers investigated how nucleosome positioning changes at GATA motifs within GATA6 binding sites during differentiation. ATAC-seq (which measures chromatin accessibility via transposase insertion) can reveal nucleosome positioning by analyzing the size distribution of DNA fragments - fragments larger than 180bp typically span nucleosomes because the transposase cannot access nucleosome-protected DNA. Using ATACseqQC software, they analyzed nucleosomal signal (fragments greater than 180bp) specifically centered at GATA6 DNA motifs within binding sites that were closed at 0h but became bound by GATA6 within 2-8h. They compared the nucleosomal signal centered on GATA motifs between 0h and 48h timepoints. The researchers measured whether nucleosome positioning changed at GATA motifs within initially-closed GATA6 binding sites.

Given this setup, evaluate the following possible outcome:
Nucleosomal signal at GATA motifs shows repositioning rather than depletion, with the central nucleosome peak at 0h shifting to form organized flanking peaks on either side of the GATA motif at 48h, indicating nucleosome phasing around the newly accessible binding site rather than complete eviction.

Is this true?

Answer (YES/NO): NO